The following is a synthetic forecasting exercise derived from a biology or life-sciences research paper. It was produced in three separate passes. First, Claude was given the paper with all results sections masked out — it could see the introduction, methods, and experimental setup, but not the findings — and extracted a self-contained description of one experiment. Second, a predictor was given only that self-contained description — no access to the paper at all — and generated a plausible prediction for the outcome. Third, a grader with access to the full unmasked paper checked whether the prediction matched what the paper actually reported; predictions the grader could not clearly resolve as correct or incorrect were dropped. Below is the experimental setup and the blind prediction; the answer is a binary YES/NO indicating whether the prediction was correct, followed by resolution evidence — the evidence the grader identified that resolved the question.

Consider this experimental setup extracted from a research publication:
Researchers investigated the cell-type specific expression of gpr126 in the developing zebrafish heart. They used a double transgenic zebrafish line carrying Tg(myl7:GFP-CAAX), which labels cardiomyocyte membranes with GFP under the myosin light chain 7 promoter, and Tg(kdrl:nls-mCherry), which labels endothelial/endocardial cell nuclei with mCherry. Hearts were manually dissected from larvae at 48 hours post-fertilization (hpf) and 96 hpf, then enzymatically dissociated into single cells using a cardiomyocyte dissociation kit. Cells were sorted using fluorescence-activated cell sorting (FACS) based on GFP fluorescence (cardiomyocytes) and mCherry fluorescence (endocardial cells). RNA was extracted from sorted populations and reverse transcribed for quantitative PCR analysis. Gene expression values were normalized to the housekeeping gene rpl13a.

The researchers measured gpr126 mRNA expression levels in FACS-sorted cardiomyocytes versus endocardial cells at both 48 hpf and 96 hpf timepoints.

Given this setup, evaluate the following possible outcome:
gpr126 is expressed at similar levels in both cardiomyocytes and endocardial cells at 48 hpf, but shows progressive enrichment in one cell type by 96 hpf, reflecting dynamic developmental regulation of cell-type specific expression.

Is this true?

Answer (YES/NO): NO